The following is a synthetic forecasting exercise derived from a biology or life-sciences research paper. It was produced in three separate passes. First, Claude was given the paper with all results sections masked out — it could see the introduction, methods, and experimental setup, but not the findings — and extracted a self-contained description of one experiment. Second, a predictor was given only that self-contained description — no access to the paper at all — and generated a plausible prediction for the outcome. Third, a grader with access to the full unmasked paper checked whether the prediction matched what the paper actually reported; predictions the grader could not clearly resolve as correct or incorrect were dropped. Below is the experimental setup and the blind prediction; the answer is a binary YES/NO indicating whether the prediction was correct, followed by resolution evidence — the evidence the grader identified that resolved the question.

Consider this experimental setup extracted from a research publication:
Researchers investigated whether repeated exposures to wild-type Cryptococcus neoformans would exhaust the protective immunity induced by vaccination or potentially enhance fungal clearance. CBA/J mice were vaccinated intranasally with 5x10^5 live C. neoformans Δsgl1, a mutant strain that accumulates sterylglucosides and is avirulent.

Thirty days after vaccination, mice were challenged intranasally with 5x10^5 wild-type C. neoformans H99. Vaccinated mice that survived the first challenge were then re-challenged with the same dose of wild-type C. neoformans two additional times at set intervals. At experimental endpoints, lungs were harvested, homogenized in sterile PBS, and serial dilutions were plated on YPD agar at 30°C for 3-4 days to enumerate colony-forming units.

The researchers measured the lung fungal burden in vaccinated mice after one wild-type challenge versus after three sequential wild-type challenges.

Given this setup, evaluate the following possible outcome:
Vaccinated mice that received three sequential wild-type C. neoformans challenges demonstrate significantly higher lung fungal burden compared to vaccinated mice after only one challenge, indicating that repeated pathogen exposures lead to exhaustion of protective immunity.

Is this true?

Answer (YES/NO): NO